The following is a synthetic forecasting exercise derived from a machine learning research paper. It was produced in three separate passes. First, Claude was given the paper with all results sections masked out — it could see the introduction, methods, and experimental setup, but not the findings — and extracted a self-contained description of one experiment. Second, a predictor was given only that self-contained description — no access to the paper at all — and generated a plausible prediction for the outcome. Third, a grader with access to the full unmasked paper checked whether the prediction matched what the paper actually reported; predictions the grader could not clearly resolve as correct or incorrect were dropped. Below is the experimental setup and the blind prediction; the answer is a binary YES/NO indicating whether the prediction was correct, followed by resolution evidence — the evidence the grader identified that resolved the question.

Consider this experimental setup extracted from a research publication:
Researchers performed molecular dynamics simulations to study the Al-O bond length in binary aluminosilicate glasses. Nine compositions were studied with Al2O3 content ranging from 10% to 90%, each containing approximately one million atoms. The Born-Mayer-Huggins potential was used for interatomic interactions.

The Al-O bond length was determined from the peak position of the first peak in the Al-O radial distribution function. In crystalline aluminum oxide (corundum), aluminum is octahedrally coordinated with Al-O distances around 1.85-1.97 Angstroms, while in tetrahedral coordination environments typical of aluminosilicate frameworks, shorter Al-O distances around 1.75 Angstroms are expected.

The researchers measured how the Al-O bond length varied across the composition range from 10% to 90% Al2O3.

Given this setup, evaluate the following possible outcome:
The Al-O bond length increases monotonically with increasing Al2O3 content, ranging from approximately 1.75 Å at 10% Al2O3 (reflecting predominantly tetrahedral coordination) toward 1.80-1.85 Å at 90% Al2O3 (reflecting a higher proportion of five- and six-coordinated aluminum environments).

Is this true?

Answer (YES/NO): NO